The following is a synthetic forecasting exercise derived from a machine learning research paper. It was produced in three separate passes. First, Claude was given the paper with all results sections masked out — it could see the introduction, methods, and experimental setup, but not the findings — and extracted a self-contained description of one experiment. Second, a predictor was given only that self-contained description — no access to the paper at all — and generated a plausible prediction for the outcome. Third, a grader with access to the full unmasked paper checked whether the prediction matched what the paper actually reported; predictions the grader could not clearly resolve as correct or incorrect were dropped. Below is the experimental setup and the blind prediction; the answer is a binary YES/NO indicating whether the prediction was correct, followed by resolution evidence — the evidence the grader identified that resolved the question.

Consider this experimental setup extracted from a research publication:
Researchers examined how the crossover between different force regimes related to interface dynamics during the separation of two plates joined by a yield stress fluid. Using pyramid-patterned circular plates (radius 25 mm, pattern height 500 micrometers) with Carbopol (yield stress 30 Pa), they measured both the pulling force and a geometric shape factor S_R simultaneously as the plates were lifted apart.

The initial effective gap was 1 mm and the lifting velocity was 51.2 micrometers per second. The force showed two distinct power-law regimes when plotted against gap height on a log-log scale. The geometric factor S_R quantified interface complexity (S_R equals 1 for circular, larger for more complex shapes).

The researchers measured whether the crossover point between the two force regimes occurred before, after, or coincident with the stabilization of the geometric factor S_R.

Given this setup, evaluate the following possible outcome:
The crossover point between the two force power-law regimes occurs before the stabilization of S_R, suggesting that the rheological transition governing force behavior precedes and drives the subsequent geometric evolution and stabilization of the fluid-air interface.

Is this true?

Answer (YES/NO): NO